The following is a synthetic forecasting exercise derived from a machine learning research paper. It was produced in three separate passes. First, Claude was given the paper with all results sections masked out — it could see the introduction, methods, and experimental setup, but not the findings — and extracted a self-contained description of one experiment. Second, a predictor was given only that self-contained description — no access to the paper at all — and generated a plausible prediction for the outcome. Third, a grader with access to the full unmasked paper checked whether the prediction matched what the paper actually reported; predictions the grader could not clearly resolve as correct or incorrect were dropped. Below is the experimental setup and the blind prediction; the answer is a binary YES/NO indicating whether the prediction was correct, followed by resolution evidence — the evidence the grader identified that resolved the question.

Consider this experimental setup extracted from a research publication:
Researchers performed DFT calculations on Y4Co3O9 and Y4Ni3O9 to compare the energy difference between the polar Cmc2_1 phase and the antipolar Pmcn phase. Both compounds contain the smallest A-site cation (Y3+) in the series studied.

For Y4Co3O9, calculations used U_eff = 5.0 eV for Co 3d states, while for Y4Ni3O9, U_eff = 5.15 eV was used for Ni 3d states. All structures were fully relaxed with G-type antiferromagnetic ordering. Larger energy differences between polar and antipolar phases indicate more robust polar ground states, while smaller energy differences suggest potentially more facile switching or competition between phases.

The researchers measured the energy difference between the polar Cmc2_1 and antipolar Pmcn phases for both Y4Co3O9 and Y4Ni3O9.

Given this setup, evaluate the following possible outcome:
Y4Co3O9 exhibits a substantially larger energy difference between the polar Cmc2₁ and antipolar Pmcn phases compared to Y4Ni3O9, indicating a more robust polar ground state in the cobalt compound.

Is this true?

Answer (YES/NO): YES